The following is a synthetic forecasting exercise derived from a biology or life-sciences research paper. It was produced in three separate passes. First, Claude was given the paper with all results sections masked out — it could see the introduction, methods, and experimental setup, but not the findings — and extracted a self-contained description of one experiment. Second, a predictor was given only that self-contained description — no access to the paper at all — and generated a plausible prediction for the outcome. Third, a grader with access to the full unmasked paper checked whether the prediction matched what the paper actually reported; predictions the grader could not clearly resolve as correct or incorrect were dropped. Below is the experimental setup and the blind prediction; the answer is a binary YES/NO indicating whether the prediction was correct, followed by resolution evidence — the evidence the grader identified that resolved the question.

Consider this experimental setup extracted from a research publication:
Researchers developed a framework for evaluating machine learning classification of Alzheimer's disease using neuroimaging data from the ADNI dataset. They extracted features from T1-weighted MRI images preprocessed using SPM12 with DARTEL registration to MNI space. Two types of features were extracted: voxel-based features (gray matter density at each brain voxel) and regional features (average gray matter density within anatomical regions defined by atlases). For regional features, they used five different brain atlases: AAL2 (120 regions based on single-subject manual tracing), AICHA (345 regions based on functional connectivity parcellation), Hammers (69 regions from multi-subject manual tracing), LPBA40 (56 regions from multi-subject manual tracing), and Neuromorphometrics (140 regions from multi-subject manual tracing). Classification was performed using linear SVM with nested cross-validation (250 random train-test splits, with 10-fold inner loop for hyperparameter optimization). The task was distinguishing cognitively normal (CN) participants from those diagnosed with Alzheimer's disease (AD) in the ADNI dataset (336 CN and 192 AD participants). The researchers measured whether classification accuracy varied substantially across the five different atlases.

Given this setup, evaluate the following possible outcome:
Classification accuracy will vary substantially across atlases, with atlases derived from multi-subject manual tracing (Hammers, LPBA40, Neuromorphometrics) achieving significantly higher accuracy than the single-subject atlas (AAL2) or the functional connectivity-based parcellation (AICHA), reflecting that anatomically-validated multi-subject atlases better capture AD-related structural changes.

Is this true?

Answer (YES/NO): NO